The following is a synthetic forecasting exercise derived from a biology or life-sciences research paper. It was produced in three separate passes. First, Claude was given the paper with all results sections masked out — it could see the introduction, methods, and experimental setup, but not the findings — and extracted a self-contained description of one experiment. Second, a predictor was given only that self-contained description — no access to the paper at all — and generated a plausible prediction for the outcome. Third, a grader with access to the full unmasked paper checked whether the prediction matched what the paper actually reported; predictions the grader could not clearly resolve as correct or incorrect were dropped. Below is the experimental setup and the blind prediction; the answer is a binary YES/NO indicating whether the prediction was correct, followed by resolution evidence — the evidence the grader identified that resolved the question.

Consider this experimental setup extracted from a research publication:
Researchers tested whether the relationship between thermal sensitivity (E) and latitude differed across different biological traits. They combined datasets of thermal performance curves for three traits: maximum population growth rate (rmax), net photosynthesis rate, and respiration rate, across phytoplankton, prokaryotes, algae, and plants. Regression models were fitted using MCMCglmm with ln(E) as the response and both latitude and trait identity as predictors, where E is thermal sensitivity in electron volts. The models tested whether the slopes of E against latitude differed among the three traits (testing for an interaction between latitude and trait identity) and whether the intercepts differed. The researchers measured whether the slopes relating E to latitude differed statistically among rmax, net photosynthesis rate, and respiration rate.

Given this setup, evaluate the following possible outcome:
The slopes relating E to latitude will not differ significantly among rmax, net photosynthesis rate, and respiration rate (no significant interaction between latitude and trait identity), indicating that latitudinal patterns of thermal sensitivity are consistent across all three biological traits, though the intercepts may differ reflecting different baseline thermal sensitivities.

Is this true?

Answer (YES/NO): YES